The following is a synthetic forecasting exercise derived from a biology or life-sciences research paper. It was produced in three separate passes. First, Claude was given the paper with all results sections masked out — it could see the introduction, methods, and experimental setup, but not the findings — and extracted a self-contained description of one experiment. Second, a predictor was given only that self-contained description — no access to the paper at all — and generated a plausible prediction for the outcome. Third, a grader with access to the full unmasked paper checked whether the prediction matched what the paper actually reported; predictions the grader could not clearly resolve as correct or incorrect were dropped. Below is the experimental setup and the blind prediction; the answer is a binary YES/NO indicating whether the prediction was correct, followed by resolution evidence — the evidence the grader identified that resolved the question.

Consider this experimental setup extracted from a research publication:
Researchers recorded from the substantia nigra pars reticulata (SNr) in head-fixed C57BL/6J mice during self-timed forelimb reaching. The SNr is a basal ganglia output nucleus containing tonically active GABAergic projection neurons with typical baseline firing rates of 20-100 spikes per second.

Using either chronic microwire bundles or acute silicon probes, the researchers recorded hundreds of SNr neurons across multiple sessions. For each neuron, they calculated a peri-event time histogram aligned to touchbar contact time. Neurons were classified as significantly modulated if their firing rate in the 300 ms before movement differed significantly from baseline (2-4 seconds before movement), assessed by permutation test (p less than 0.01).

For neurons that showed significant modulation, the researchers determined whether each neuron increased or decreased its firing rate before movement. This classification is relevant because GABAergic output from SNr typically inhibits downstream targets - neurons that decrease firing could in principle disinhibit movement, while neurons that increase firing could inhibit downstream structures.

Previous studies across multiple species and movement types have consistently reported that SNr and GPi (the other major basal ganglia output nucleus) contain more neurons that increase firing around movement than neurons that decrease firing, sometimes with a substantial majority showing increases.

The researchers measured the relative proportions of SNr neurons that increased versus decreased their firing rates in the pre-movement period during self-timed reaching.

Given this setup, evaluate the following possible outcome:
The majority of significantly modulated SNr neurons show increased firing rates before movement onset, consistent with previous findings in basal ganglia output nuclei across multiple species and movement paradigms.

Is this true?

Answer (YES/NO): YES